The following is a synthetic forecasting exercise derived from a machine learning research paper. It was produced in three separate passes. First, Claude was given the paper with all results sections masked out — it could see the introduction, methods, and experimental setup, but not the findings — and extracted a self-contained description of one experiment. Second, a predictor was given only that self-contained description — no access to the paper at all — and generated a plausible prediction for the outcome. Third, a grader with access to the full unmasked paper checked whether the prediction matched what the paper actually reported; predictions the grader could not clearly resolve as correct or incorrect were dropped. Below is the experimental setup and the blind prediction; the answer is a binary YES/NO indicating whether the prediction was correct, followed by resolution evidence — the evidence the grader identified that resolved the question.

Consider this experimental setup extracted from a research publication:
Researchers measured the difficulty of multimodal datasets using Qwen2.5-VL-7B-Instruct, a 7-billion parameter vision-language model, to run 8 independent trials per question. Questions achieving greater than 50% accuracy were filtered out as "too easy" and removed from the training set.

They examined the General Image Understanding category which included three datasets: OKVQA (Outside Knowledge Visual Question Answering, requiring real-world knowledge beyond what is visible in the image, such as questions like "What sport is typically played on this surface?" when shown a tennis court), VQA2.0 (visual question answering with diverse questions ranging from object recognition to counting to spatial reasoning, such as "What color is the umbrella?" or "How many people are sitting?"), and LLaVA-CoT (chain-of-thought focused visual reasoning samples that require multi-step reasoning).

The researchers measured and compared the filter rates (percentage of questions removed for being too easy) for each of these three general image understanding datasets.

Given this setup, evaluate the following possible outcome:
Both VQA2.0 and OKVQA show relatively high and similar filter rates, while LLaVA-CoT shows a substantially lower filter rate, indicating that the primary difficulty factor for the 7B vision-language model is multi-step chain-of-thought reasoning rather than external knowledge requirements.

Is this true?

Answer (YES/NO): NO